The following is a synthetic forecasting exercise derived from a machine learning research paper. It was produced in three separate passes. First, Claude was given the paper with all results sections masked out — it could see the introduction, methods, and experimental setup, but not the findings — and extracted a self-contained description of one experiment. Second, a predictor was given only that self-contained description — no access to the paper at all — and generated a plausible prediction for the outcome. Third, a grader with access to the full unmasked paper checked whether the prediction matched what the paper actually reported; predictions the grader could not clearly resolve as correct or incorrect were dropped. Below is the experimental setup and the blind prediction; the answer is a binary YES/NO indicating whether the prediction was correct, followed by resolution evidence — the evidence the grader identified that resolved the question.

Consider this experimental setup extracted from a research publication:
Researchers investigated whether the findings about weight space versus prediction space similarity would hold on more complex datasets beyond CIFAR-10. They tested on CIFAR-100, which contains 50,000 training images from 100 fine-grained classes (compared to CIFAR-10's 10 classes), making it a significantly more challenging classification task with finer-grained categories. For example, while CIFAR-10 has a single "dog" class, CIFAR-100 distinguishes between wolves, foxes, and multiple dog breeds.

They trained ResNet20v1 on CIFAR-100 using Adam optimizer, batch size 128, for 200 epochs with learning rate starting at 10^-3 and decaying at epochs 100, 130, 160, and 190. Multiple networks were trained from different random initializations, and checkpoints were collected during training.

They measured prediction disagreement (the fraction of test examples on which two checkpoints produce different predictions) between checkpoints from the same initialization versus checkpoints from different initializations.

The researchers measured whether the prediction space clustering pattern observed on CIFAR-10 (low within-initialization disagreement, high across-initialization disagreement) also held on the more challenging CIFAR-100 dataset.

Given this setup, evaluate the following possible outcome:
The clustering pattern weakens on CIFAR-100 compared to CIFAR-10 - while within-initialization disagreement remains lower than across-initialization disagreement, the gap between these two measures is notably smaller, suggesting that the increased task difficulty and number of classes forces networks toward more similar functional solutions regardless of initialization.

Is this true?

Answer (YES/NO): NO